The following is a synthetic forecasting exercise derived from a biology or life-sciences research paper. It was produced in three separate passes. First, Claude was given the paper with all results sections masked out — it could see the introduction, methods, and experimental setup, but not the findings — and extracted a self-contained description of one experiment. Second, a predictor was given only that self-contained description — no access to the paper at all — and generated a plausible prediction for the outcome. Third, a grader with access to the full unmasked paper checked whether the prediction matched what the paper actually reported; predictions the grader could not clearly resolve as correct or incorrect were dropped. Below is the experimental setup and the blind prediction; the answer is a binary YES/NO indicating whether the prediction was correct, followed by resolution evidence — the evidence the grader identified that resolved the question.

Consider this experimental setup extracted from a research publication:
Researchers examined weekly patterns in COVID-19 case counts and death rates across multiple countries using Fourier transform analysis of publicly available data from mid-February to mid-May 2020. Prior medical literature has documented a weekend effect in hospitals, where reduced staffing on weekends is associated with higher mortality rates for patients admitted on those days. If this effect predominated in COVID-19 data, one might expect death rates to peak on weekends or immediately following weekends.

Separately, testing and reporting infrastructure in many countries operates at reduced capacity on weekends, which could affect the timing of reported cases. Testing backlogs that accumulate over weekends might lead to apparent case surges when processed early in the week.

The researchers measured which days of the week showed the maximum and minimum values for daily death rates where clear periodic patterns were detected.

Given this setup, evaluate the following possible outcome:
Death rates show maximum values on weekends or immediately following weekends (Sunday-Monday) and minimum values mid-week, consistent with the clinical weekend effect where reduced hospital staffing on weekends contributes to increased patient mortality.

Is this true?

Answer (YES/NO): NO